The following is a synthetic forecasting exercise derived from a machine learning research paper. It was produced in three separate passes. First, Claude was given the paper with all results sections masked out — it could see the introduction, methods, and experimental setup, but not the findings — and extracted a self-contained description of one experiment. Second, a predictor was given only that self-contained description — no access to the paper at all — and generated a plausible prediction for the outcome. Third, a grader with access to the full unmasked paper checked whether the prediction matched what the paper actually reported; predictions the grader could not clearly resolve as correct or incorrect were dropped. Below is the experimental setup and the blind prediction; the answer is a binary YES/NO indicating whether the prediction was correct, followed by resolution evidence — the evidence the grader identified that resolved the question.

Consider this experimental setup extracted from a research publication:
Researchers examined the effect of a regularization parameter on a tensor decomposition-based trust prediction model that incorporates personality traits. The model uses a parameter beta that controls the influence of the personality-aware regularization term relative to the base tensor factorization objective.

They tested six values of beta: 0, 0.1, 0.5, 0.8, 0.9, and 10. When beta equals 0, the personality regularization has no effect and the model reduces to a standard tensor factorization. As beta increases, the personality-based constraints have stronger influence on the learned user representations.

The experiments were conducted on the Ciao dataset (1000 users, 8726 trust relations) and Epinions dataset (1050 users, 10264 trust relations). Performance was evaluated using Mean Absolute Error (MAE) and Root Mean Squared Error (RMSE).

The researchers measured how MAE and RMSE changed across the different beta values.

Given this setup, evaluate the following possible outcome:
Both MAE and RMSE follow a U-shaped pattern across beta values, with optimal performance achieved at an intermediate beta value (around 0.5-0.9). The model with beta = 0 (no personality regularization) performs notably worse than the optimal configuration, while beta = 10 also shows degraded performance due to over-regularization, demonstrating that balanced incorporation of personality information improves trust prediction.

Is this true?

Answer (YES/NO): YES